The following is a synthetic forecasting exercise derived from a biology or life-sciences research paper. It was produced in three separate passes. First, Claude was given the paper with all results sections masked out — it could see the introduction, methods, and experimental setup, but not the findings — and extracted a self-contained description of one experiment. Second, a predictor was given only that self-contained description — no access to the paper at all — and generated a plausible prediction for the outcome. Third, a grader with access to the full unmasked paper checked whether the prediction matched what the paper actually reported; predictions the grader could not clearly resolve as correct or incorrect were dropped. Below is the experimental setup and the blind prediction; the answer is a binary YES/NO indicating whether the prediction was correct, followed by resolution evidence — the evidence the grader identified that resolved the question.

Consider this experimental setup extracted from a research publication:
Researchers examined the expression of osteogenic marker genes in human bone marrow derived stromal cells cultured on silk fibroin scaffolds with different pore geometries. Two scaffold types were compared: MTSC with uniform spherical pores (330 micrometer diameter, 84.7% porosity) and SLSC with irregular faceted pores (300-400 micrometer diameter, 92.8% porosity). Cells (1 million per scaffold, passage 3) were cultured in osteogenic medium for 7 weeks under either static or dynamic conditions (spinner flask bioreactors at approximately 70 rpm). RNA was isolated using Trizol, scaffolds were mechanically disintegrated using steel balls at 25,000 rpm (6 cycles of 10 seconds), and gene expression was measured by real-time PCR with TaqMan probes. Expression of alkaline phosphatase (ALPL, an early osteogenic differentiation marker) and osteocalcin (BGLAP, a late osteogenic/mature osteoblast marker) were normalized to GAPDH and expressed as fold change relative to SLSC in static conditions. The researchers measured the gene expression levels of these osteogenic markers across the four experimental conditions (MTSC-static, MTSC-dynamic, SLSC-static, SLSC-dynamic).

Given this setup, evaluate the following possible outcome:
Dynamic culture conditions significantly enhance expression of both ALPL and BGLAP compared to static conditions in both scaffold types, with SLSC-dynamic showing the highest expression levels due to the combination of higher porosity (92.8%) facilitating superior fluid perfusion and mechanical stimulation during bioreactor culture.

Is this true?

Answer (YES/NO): NO